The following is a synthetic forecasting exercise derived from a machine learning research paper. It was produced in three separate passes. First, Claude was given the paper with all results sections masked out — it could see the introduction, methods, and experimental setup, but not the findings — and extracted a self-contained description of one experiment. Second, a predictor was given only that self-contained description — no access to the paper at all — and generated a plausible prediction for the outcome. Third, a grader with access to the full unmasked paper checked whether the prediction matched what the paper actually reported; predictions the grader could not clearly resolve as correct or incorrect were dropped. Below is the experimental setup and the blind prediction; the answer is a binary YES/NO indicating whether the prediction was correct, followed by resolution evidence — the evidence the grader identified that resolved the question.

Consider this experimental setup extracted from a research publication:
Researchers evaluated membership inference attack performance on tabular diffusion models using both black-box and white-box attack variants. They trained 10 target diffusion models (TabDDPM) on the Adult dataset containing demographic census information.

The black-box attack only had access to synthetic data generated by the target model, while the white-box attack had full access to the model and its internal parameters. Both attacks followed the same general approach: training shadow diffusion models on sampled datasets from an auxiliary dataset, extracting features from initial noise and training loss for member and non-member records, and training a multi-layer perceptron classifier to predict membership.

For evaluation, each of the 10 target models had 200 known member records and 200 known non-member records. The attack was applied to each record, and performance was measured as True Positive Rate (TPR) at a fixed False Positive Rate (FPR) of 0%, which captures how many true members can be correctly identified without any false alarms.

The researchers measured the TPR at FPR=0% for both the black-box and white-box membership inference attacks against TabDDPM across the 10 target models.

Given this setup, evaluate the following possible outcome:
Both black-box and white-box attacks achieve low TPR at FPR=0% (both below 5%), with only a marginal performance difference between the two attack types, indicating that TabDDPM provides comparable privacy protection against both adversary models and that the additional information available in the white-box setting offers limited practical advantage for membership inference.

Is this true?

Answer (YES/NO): NO